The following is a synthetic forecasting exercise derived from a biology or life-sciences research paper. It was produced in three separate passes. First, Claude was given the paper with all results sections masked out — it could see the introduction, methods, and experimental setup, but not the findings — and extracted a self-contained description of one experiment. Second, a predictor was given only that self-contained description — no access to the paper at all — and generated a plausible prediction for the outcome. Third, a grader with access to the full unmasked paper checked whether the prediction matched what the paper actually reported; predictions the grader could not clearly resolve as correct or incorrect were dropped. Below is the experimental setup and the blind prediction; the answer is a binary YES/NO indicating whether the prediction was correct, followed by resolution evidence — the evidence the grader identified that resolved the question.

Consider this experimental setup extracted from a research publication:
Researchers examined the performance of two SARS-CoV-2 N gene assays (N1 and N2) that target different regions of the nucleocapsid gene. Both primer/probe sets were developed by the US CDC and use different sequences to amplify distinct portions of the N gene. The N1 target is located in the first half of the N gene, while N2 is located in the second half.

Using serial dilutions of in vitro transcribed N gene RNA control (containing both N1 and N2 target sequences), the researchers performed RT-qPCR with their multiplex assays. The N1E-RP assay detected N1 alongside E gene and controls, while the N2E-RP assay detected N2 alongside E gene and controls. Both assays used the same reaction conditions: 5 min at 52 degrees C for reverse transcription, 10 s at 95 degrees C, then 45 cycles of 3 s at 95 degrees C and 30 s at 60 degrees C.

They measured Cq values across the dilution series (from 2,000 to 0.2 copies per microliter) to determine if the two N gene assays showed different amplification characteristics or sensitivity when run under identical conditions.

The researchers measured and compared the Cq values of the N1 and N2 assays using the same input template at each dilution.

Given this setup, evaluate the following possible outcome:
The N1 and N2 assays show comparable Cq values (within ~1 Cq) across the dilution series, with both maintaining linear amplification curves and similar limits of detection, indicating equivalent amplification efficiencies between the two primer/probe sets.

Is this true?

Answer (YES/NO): NO